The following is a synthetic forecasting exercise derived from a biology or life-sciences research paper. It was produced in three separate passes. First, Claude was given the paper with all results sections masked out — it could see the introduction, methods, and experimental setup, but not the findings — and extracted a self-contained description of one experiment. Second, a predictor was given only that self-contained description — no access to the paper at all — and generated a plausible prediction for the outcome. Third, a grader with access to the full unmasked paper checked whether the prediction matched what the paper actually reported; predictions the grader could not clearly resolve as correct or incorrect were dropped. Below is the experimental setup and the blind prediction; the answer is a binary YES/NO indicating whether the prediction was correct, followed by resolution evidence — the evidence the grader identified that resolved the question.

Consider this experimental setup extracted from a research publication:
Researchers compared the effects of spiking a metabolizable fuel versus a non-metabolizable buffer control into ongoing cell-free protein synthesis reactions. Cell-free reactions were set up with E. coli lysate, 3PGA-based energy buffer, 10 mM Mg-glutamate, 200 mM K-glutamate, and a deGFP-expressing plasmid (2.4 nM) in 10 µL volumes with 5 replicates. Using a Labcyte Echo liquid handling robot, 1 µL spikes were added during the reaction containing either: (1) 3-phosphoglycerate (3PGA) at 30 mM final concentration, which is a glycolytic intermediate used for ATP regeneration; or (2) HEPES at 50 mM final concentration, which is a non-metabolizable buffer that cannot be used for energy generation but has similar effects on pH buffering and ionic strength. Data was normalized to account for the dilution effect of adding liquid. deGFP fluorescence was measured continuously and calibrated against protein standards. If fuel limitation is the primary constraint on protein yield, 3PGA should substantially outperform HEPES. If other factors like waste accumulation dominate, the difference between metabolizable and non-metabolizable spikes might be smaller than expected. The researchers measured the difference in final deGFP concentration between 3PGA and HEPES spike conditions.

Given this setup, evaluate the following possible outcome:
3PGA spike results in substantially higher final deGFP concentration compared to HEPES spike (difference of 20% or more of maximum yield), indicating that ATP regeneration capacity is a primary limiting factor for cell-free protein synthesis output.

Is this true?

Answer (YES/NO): NO